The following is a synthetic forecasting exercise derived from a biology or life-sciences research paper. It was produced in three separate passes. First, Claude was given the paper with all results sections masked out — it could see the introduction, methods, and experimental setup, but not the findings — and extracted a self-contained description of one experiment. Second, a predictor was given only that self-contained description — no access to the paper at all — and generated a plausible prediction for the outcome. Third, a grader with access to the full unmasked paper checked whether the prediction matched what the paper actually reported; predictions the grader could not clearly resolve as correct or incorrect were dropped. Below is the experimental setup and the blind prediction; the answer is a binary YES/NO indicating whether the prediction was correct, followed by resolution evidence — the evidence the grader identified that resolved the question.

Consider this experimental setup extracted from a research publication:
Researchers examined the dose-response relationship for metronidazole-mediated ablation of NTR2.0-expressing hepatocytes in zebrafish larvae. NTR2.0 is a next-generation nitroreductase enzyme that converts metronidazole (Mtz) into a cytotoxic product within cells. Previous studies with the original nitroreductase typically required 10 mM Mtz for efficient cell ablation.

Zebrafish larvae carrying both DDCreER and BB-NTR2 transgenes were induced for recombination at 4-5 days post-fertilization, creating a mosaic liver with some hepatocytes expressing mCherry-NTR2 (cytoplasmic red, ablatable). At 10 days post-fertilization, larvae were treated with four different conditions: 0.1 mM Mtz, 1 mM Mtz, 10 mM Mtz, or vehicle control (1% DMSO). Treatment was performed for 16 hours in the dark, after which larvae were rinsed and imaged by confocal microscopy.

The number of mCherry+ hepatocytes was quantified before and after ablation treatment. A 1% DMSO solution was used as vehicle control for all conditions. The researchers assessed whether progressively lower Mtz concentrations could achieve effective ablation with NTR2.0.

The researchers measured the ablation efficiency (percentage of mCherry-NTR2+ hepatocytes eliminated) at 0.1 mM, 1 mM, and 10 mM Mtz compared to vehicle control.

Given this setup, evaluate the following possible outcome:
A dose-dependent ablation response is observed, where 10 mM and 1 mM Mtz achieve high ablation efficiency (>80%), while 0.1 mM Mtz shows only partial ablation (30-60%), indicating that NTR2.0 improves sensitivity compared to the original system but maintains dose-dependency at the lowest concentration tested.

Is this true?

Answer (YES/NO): YES